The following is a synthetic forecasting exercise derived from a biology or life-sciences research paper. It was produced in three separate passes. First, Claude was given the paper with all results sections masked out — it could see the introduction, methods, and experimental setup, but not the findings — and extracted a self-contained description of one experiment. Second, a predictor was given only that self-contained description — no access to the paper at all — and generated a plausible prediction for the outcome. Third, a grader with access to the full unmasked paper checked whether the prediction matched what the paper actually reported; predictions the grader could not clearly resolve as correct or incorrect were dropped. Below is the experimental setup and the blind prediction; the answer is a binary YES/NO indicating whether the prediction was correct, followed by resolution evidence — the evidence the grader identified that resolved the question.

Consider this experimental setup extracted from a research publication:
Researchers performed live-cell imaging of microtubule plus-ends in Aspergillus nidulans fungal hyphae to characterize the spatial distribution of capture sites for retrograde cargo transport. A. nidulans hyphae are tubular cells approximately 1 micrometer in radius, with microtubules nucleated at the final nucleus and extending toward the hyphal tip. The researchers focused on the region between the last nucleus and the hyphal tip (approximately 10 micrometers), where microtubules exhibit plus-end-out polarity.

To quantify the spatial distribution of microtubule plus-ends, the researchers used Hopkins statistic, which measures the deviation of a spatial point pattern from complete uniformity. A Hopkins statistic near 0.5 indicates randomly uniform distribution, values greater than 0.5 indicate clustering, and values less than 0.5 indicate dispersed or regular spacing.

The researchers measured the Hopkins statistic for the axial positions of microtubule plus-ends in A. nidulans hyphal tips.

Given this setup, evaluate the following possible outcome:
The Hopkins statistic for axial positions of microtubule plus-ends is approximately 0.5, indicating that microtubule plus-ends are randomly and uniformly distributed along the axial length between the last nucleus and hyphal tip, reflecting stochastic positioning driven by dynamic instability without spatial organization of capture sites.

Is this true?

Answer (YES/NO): NO